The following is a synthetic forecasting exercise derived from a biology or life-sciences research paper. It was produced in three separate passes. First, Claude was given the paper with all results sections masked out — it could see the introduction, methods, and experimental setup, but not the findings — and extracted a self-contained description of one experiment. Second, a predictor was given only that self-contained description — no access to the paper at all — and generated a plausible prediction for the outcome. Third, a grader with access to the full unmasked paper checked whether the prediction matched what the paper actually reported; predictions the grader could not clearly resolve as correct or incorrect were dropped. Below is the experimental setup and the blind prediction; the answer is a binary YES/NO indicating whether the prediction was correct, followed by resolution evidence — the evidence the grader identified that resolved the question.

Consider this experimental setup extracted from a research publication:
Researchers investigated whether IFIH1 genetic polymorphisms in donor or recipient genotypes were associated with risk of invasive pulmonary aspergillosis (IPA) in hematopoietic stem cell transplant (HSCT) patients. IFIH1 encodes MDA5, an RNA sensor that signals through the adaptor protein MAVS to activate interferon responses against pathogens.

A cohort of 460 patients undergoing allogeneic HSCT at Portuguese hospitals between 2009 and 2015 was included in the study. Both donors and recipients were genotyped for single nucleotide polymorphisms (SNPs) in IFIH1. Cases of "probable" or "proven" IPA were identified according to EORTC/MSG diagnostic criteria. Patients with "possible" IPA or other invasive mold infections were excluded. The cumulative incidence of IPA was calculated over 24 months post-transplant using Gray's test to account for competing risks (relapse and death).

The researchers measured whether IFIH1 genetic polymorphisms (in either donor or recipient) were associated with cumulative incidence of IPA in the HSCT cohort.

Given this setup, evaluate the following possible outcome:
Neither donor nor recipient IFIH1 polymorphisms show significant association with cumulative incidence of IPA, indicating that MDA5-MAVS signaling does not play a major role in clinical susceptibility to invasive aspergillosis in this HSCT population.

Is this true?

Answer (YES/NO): NO